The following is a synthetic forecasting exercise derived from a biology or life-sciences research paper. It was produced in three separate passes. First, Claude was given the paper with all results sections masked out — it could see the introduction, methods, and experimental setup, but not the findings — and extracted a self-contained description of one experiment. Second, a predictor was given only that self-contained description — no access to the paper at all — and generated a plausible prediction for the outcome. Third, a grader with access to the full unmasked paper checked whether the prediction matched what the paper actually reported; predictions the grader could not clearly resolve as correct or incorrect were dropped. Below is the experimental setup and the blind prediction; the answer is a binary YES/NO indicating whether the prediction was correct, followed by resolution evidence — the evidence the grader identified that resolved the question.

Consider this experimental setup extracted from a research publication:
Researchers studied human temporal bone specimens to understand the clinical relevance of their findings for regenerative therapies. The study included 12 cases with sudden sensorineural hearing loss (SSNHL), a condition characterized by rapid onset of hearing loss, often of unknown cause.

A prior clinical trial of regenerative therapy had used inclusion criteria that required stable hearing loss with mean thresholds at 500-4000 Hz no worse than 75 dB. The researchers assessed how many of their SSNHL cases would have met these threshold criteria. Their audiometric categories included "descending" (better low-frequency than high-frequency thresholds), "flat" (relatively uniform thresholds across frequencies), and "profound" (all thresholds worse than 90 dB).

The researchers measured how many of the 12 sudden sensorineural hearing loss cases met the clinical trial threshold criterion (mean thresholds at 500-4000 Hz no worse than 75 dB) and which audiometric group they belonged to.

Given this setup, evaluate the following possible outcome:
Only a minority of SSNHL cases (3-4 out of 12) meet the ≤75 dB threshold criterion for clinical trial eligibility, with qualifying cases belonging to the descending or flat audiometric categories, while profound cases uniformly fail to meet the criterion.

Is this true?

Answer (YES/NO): YES